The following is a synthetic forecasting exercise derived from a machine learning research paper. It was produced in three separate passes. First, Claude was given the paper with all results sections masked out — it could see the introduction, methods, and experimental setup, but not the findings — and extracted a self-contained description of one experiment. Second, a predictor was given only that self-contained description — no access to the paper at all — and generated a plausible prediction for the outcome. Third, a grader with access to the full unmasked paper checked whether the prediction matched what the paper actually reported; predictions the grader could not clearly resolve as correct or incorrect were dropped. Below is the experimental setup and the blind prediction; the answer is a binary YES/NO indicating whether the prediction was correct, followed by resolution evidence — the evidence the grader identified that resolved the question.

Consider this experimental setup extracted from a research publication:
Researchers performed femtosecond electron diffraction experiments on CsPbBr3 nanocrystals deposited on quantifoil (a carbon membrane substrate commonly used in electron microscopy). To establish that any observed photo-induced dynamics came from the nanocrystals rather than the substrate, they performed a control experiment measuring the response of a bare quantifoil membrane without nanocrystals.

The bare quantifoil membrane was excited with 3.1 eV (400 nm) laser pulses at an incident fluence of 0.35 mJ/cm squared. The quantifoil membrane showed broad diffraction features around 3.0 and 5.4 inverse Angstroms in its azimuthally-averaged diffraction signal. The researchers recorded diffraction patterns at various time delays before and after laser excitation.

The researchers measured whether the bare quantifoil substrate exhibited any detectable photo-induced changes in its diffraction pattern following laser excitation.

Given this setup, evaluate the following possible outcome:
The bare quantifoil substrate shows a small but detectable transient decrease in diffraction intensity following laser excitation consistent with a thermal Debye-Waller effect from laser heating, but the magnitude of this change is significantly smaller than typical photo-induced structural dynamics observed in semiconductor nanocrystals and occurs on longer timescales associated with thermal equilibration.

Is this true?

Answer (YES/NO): NO